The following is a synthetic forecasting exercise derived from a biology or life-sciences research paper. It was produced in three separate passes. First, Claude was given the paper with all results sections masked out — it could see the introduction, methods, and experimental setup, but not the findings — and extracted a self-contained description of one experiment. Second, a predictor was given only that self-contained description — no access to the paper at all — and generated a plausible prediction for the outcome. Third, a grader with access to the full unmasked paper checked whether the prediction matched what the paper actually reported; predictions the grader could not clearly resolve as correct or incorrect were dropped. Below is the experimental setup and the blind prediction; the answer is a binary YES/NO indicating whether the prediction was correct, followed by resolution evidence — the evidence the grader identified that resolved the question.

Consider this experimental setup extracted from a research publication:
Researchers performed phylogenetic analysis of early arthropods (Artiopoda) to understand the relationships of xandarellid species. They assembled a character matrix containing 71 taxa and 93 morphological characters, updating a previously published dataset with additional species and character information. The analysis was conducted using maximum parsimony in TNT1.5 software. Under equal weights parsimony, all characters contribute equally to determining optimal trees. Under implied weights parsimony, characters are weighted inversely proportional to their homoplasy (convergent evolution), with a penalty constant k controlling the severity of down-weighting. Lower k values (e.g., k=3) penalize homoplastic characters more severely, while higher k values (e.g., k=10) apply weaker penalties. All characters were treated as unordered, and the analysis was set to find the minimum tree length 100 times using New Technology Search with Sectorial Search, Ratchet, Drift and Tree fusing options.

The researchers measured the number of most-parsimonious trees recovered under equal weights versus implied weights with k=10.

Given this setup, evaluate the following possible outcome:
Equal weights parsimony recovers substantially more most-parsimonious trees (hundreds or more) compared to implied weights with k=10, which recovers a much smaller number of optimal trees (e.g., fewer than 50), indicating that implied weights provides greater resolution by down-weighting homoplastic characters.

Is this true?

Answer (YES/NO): NO